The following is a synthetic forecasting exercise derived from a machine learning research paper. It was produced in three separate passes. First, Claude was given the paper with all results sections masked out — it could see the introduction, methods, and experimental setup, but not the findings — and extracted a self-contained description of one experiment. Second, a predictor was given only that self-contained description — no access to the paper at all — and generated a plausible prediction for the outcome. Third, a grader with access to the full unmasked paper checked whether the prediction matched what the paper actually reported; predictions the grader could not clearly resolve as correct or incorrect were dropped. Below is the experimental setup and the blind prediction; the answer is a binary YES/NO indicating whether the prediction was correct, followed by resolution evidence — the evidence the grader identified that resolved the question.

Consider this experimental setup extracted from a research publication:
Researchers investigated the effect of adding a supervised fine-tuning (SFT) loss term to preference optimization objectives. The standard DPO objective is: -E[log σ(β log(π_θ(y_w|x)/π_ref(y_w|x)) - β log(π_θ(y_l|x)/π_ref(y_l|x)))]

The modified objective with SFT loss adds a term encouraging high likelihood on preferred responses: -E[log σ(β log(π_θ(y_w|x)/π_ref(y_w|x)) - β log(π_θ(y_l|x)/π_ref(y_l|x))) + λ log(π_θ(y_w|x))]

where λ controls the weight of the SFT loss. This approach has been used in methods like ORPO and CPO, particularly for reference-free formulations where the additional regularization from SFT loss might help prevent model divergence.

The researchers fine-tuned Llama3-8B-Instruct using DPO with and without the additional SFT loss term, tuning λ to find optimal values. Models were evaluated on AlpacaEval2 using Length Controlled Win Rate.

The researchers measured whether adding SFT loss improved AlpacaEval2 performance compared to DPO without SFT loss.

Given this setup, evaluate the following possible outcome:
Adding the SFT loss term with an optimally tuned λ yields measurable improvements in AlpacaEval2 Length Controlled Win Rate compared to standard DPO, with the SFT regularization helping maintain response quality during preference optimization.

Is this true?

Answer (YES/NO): NO